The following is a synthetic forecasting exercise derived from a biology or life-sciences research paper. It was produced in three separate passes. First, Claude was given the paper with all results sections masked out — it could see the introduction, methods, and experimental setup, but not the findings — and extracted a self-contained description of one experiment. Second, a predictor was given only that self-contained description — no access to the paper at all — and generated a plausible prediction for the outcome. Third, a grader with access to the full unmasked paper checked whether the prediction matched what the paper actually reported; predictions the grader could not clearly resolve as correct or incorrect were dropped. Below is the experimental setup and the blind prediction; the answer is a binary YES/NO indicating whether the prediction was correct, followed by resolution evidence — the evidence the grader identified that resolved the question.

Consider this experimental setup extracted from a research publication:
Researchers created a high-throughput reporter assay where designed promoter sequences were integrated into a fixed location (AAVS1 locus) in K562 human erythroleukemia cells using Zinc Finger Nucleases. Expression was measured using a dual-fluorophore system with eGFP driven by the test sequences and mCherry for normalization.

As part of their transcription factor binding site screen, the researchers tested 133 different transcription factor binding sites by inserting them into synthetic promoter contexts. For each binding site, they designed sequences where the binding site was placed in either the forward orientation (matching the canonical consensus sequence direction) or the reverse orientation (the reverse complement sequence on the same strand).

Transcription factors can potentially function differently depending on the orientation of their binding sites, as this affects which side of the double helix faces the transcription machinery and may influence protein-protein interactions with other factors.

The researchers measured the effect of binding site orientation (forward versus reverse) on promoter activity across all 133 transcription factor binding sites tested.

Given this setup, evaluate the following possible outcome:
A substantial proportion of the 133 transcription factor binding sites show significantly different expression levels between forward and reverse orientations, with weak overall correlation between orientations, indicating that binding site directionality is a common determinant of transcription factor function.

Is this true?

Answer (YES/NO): NO